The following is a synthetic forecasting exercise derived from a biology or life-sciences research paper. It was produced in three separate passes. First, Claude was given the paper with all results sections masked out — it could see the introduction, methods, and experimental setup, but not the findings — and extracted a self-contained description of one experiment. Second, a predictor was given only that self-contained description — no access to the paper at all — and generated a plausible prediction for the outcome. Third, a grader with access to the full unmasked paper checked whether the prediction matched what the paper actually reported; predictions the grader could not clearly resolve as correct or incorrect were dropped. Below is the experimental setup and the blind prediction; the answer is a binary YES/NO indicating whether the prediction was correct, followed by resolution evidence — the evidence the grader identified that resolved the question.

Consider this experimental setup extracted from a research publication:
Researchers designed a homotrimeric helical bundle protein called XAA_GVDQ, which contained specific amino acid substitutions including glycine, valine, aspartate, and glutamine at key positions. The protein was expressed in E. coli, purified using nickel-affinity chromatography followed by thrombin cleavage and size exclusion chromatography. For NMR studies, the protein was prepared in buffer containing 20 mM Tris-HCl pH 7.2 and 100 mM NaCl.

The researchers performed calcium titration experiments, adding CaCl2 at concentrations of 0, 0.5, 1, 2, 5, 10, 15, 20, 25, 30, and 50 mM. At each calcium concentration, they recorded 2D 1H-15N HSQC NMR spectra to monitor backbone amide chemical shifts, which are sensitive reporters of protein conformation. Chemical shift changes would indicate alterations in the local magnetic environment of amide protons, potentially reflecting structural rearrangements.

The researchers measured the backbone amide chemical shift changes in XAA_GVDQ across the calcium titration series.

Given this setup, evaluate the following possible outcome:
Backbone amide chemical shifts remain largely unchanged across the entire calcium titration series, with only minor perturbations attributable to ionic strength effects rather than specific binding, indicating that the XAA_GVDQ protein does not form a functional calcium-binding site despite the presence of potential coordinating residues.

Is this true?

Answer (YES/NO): NO